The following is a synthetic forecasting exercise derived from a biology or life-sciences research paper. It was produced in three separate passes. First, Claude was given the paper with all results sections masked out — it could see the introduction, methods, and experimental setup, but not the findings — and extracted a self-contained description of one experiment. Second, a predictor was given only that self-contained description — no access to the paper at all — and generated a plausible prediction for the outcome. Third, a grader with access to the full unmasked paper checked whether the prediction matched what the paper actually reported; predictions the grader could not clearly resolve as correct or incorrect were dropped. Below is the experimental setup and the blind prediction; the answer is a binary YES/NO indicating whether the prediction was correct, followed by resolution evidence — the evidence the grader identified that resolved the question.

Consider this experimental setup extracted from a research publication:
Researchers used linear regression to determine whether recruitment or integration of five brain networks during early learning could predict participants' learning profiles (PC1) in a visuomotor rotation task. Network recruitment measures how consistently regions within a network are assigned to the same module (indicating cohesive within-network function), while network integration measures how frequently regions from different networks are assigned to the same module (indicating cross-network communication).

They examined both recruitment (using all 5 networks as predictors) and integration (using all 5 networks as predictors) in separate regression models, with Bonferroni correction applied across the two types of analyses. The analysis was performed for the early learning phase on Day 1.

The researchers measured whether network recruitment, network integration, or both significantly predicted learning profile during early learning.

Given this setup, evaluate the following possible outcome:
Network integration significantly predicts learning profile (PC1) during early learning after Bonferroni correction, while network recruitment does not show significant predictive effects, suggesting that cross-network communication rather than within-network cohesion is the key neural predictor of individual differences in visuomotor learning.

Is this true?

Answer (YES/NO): NO